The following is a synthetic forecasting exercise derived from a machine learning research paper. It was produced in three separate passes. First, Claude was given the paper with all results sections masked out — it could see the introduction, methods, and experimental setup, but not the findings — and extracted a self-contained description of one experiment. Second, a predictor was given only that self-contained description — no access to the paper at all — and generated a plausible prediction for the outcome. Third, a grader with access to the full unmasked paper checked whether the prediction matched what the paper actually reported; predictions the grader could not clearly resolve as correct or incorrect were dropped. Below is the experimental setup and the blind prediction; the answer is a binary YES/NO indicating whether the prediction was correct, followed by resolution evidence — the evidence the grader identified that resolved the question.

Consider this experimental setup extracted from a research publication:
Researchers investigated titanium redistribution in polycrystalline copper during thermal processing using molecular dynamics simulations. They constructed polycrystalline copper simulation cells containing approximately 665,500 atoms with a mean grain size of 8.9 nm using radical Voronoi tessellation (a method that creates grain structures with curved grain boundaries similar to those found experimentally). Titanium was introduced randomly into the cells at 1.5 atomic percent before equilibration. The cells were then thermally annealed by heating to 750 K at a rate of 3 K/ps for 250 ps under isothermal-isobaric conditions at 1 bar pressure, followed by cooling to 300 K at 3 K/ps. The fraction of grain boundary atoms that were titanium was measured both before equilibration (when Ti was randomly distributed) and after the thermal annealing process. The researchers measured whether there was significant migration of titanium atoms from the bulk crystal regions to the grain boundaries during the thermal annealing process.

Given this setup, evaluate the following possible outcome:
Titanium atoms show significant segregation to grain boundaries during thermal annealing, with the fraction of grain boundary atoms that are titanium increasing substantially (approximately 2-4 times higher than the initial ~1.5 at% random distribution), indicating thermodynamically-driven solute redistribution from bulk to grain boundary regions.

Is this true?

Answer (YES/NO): NO